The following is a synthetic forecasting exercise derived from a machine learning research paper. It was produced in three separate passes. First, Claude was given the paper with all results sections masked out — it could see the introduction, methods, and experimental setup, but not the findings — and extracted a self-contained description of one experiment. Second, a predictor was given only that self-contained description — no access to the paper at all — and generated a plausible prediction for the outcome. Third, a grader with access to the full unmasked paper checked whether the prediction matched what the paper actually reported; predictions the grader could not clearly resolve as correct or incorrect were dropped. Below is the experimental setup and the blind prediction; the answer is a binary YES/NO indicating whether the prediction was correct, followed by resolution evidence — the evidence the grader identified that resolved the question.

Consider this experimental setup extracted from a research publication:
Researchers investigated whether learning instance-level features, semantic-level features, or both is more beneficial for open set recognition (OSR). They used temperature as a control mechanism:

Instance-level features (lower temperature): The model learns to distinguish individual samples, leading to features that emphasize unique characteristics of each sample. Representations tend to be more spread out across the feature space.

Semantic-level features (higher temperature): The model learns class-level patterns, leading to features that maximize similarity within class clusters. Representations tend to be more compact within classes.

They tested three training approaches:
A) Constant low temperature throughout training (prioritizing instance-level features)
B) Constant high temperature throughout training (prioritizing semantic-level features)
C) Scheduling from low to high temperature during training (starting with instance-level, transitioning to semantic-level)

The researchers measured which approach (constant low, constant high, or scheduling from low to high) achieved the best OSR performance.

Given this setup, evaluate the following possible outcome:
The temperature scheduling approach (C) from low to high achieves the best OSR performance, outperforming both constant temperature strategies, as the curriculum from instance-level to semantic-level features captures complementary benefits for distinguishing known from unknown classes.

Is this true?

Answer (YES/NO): YES